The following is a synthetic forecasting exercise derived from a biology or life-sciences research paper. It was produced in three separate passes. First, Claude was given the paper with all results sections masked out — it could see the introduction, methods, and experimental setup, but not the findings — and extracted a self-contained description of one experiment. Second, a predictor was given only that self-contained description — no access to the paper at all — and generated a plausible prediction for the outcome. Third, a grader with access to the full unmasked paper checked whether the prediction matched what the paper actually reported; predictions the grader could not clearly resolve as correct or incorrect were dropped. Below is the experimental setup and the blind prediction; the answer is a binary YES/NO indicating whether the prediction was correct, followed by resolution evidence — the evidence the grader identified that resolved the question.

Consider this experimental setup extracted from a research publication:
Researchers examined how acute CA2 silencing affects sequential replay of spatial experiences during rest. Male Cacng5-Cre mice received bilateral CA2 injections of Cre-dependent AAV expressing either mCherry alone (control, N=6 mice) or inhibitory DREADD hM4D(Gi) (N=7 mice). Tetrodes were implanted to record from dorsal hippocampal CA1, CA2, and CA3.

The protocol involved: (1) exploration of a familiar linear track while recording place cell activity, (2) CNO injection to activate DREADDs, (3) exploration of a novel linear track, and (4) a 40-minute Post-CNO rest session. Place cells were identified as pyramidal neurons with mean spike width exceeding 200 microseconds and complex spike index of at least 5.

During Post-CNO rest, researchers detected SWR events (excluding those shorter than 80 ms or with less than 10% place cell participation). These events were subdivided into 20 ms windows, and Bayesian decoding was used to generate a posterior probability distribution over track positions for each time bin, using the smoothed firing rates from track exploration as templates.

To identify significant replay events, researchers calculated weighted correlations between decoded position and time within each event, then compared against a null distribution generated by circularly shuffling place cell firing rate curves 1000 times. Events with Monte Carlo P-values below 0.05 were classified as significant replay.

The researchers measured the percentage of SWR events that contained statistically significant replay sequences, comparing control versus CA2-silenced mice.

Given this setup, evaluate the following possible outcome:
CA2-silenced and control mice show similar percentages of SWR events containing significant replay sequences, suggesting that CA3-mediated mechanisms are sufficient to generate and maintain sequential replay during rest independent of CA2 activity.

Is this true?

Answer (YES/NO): NO